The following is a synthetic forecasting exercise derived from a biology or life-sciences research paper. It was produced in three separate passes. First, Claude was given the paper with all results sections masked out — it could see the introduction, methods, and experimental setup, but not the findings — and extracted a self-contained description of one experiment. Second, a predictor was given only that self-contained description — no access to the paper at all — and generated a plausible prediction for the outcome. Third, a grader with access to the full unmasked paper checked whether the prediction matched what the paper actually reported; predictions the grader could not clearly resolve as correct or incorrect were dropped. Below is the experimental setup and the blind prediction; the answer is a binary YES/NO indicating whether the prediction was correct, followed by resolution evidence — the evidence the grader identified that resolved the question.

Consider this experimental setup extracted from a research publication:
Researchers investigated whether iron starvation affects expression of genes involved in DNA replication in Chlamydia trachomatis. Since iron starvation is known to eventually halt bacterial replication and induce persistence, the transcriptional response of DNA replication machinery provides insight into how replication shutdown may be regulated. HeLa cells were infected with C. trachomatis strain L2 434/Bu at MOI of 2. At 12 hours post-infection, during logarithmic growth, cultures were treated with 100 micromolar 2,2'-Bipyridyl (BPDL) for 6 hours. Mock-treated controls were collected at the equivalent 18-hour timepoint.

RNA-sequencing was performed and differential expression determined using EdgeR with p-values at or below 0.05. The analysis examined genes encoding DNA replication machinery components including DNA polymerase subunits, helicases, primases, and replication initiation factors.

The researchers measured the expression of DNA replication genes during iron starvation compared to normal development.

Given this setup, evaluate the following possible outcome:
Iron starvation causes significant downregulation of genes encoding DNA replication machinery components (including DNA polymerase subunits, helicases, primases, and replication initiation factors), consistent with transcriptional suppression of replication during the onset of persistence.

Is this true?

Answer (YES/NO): NO